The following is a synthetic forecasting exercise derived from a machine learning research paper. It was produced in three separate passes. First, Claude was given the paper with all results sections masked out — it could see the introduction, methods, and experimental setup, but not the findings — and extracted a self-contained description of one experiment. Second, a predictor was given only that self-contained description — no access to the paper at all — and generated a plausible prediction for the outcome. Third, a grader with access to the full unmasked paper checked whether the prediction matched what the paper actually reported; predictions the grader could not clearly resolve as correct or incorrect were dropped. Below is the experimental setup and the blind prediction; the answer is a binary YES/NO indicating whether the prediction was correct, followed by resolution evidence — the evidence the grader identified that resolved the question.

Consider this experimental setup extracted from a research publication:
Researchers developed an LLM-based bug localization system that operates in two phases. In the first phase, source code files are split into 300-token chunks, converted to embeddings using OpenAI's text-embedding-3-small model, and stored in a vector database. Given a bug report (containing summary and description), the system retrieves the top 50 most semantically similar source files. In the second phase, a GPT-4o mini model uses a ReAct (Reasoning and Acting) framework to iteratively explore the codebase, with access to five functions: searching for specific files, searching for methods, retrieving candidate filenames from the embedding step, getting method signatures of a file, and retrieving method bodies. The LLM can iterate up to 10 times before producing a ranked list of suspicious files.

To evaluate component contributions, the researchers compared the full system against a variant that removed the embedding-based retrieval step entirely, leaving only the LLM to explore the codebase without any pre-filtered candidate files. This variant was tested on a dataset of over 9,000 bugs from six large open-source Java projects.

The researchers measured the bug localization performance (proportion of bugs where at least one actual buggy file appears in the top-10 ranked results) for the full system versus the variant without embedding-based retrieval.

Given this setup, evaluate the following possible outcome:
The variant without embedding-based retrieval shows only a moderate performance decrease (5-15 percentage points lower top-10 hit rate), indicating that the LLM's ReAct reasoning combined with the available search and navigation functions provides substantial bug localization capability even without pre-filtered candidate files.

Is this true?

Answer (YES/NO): NO